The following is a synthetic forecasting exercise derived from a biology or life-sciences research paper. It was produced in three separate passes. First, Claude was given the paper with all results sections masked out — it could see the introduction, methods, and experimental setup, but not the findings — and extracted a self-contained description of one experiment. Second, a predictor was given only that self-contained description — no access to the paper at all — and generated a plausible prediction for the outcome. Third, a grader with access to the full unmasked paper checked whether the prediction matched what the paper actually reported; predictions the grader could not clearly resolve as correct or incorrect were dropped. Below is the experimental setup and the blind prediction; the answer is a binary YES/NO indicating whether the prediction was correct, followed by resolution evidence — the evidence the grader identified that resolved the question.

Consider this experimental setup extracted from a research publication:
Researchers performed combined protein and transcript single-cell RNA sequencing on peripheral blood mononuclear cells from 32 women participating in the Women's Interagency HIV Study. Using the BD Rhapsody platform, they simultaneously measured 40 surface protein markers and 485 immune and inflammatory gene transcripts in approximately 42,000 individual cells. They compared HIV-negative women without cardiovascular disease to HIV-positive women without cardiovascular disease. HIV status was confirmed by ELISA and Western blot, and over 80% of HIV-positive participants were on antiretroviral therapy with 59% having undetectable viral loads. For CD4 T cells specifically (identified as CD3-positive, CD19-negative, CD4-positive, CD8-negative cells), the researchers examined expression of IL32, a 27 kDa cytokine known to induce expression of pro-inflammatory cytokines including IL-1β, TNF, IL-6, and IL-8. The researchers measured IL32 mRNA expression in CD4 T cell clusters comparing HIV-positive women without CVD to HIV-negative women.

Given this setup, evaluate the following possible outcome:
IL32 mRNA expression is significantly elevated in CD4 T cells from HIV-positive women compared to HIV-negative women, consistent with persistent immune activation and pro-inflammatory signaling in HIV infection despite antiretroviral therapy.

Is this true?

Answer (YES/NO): NO